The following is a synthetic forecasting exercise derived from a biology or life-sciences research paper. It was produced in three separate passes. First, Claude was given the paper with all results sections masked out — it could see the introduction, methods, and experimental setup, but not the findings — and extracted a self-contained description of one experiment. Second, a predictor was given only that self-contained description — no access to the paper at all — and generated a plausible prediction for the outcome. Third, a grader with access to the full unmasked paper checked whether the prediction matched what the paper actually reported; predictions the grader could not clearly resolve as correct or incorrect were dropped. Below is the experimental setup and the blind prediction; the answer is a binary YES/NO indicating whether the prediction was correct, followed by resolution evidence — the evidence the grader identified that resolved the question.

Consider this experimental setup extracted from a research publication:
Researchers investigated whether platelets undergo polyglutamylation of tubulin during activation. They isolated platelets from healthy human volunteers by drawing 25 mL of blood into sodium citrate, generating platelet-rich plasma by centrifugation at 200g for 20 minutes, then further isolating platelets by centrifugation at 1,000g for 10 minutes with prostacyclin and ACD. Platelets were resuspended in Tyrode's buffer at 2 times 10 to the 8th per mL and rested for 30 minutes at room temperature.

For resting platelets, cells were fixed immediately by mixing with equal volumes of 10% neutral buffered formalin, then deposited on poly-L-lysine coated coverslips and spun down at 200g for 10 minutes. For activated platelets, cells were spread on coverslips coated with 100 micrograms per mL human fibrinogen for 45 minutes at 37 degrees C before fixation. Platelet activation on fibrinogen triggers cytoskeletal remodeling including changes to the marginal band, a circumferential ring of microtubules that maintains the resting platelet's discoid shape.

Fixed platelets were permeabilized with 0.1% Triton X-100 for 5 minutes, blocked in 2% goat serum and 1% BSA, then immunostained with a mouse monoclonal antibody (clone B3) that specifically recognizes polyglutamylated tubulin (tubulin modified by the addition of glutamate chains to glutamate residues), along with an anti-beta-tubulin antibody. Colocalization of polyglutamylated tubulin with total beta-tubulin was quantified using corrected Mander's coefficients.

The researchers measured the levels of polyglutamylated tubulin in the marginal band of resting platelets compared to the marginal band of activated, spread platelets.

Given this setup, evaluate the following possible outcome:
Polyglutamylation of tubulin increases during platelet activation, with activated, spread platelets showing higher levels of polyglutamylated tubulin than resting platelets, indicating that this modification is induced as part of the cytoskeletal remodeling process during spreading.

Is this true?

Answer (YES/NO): NO